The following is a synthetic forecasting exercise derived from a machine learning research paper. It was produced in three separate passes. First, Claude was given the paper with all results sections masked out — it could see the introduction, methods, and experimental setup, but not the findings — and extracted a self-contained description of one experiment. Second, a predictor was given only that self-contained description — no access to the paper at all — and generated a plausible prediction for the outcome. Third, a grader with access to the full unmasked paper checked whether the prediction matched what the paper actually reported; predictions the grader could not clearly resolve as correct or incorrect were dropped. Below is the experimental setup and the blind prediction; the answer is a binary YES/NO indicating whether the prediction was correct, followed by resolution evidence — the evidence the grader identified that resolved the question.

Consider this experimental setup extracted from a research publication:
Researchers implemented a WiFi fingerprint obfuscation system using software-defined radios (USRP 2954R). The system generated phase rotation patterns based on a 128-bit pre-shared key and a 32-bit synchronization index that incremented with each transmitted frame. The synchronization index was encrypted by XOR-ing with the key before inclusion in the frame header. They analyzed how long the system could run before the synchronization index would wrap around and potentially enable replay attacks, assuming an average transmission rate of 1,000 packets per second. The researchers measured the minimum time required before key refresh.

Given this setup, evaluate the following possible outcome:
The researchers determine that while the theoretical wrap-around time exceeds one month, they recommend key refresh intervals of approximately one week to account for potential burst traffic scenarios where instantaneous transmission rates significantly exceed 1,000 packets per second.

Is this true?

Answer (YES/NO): NO